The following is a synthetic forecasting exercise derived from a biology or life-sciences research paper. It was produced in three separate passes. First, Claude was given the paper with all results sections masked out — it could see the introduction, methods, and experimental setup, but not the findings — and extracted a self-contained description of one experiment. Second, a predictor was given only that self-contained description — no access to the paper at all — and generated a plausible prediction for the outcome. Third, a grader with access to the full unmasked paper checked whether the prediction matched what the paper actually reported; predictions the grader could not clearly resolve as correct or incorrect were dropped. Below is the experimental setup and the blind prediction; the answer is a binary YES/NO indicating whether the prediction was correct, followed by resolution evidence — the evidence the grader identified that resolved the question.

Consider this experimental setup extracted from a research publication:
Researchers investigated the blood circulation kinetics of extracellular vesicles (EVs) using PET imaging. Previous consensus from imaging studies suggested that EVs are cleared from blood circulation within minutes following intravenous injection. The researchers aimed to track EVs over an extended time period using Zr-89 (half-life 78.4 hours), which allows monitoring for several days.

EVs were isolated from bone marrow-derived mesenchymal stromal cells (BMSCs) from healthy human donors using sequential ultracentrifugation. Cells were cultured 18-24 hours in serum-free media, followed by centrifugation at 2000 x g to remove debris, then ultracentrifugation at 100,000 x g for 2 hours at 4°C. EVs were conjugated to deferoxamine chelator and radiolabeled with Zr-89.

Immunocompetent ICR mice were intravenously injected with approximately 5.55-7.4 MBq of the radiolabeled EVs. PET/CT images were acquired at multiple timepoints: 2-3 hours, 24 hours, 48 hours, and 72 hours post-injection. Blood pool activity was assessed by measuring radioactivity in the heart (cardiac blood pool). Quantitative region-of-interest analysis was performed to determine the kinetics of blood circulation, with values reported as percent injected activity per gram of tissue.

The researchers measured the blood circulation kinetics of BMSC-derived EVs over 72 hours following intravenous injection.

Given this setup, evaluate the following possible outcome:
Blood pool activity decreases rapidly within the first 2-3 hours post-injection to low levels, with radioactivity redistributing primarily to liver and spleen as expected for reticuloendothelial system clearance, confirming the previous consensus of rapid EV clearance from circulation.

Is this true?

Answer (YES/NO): NO